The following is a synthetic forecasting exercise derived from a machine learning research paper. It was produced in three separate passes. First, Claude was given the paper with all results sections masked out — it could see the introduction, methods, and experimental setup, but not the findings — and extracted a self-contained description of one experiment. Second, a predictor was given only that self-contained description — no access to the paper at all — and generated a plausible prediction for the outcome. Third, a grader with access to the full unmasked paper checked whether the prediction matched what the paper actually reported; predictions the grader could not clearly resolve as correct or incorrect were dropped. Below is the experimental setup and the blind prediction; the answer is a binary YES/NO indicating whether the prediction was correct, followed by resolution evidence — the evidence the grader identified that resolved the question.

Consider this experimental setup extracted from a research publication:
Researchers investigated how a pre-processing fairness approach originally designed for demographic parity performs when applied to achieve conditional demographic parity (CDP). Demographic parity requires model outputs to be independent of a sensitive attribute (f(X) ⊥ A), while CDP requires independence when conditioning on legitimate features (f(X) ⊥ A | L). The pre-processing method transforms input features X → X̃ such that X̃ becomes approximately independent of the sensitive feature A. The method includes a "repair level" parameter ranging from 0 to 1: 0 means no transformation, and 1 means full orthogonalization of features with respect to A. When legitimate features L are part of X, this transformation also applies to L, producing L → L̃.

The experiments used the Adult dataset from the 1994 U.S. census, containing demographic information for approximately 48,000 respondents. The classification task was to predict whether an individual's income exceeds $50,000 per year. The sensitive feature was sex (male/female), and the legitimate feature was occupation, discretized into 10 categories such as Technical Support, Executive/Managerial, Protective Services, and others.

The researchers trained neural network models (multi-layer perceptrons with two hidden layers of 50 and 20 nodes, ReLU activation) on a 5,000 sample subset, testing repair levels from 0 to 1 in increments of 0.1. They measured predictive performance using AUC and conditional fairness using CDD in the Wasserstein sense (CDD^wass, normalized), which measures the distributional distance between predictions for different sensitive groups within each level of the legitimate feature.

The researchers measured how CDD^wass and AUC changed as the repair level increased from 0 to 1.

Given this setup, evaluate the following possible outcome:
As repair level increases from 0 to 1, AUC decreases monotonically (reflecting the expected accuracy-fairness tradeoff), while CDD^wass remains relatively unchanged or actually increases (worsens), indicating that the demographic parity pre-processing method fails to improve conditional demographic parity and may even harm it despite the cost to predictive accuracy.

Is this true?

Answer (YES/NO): NO